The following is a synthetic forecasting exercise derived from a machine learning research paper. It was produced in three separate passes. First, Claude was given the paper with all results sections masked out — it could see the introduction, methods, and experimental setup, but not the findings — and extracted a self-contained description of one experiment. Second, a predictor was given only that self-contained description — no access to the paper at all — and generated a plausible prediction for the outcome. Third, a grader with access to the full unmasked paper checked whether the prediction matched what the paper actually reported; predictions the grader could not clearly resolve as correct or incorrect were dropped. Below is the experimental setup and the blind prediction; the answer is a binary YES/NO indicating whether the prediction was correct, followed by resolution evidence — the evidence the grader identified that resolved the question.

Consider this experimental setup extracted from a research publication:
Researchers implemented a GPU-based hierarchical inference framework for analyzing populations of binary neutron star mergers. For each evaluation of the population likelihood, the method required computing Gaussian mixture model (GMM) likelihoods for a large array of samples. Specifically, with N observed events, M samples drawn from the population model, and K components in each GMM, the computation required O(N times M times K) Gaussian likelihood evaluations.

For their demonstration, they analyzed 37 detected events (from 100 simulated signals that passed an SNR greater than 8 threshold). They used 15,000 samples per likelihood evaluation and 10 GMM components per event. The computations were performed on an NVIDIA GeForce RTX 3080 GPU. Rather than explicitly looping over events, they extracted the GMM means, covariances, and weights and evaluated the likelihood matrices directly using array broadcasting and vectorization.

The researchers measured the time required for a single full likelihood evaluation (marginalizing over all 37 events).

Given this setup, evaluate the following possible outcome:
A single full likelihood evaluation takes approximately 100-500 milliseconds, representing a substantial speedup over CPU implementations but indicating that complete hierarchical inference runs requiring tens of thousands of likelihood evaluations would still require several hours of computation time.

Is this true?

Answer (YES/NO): NO